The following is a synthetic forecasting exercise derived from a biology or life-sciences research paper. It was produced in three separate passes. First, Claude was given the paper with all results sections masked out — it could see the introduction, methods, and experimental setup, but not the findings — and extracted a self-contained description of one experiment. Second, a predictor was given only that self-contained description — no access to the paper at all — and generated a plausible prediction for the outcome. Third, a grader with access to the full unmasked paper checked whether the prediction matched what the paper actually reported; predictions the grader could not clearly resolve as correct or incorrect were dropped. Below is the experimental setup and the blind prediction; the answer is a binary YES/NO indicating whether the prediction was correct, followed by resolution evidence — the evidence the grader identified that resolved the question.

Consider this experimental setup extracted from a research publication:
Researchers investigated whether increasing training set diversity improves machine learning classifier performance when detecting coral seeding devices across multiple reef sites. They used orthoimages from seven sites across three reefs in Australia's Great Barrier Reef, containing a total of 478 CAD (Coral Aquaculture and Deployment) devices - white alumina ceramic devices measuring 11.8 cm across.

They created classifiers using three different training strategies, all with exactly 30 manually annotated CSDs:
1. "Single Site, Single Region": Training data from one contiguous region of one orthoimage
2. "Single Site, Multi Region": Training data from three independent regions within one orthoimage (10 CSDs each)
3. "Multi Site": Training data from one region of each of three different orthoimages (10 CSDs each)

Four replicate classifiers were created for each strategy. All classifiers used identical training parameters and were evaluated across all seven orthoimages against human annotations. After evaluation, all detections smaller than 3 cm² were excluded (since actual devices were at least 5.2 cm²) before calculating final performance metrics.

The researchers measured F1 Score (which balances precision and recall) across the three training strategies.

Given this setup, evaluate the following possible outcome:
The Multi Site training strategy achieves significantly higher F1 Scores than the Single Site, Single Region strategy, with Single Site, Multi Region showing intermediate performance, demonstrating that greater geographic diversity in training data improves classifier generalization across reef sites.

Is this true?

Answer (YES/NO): NO